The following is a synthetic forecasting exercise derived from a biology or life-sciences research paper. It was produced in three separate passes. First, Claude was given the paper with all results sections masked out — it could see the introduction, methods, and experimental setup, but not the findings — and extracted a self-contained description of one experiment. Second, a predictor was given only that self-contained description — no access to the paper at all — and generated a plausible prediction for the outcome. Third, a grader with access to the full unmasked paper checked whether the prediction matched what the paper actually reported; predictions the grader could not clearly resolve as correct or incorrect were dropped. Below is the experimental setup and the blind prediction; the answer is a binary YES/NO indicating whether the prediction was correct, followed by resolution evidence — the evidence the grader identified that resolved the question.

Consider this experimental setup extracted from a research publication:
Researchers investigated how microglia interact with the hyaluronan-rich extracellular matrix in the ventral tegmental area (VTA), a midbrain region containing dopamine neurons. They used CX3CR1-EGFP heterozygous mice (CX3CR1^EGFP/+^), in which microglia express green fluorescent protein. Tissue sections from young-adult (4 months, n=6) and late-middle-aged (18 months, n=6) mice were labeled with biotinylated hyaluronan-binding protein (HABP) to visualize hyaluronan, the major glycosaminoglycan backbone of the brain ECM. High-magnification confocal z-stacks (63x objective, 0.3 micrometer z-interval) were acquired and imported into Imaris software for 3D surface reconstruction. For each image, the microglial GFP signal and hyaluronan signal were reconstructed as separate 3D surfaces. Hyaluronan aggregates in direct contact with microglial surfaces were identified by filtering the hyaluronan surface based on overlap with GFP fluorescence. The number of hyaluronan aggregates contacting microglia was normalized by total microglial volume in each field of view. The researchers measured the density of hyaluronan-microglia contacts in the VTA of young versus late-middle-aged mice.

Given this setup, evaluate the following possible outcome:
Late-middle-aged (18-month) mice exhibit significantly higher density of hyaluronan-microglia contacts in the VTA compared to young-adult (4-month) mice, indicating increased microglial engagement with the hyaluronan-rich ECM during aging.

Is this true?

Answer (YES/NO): NO